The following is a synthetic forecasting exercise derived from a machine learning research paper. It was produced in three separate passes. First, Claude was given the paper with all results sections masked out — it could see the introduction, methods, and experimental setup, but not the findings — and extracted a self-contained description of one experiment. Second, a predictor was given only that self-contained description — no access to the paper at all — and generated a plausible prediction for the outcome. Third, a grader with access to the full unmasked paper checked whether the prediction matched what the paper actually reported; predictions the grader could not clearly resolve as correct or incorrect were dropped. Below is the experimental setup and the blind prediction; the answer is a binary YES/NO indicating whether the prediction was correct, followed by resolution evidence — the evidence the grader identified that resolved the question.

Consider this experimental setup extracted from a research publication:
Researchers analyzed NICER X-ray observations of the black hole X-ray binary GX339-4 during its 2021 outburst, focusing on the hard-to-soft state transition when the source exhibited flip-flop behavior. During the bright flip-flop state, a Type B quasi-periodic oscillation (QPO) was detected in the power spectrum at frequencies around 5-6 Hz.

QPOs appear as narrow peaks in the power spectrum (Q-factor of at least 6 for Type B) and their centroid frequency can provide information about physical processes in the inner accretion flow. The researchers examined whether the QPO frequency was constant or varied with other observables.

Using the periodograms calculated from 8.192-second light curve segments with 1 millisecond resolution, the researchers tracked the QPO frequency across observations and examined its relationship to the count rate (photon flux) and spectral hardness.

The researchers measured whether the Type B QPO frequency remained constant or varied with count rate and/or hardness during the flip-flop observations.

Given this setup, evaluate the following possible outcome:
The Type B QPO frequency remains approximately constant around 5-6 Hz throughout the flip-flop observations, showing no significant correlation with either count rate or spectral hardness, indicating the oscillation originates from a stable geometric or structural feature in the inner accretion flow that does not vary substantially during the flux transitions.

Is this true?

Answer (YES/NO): NO